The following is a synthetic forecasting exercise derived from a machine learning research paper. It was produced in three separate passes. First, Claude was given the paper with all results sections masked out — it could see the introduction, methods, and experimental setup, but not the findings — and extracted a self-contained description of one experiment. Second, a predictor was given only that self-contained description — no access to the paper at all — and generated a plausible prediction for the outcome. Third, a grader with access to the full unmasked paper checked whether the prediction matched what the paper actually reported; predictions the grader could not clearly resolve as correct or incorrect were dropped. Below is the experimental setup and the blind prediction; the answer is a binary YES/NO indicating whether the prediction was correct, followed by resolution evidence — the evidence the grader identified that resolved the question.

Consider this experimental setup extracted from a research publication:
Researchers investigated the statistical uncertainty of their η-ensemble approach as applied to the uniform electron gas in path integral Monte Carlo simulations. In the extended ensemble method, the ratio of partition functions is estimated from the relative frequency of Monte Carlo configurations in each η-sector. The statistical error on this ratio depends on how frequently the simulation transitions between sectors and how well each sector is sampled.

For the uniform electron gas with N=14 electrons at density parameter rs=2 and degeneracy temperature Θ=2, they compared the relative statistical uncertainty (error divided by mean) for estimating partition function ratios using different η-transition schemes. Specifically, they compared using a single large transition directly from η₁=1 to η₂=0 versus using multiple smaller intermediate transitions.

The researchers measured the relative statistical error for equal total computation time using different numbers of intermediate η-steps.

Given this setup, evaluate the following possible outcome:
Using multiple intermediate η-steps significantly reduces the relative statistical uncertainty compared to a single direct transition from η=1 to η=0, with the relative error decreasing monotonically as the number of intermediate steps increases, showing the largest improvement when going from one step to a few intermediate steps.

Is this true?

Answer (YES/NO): NO